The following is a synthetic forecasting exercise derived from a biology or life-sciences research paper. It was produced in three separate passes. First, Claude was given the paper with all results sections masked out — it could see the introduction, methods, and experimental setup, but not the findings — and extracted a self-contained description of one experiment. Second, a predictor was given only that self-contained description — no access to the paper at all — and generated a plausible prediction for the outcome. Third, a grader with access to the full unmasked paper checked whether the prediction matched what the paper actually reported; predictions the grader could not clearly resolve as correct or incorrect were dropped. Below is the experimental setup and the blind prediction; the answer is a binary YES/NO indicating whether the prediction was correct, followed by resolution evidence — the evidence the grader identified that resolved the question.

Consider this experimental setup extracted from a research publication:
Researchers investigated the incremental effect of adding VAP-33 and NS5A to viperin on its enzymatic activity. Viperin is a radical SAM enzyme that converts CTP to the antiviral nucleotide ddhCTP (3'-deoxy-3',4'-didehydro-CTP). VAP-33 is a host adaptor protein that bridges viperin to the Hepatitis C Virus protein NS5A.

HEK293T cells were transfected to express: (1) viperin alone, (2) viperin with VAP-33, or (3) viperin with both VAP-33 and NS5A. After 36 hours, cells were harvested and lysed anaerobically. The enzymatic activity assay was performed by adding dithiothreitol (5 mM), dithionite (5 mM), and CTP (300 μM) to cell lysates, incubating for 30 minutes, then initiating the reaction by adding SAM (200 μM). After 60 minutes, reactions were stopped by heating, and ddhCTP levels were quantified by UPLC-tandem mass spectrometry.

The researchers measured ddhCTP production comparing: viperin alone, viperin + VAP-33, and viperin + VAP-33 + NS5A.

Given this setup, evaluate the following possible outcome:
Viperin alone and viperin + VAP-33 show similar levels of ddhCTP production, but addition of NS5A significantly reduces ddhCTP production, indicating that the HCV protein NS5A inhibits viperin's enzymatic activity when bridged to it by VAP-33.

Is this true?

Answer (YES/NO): NO